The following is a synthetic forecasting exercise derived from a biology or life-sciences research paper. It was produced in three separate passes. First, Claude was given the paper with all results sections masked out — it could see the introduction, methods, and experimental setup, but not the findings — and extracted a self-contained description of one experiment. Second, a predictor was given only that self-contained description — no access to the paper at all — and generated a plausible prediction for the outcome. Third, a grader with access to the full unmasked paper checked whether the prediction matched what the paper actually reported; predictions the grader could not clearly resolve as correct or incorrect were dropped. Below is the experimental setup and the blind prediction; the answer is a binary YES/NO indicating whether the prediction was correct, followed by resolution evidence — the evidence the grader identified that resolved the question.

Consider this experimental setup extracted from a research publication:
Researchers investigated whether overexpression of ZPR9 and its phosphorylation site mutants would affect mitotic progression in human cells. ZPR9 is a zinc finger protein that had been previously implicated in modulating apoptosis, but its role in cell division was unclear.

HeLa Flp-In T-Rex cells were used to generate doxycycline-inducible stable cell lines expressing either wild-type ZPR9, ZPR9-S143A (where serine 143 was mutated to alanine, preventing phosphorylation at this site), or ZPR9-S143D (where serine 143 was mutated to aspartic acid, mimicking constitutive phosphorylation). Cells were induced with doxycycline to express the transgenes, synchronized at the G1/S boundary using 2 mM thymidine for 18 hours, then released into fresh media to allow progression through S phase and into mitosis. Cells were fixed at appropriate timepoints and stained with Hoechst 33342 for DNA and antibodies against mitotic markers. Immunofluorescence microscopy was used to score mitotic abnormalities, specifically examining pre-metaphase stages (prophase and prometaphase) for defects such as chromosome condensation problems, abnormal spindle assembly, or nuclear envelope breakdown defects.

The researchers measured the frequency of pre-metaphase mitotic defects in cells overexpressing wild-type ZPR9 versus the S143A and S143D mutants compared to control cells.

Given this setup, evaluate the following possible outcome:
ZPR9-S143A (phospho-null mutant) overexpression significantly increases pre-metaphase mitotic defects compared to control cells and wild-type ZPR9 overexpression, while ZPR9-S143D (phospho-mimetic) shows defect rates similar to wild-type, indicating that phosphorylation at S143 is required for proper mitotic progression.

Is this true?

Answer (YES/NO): NO